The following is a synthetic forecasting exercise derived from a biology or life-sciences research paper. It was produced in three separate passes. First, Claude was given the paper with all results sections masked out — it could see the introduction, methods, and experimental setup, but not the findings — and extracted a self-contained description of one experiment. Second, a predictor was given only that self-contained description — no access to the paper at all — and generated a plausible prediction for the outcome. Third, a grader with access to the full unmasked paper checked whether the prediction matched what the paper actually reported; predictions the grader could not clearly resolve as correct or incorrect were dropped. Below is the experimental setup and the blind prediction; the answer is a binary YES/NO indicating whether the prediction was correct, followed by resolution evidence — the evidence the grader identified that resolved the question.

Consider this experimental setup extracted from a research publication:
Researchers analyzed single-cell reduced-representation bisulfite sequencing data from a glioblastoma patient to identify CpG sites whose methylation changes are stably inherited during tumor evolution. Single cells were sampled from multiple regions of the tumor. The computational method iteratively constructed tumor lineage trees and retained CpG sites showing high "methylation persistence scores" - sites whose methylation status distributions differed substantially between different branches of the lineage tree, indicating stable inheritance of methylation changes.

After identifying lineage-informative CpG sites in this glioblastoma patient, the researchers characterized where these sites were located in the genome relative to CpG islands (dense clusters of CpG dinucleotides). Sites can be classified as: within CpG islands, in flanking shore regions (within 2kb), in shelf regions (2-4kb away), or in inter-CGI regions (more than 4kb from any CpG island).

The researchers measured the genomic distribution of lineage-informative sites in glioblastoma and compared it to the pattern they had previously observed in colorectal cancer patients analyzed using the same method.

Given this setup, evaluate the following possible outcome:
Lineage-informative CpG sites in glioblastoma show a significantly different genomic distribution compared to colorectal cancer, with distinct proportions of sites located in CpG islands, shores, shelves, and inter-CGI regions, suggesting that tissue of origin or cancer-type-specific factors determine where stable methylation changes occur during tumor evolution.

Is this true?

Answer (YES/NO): NO